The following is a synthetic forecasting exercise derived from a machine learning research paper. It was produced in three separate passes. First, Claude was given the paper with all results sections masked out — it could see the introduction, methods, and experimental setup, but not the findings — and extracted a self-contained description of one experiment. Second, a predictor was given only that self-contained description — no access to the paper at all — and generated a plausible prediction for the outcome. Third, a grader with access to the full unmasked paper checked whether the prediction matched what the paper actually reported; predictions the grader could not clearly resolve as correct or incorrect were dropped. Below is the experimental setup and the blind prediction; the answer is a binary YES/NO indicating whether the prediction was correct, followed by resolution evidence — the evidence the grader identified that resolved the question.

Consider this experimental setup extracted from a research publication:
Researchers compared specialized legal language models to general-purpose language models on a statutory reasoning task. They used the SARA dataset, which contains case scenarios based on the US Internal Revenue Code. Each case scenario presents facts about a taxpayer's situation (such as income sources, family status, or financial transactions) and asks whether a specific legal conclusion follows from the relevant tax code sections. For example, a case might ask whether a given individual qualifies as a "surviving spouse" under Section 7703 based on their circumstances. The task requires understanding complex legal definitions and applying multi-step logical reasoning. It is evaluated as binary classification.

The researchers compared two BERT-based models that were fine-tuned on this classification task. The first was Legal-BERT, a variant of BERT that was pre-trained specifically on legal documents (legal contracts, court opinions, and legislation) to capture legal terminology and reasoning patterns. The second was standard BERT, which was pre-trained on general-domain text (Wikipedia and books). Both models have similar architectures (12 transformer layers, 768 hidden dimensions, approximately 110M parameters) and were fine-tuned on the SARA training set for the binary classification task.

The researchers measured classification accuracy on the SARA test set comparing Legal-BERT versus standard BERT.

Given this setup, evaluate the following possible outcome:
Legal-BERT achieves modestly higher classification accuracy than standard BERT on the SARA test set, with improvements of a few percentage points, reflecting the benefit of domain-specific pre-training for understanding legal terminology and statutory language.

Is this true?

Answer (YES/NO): NO